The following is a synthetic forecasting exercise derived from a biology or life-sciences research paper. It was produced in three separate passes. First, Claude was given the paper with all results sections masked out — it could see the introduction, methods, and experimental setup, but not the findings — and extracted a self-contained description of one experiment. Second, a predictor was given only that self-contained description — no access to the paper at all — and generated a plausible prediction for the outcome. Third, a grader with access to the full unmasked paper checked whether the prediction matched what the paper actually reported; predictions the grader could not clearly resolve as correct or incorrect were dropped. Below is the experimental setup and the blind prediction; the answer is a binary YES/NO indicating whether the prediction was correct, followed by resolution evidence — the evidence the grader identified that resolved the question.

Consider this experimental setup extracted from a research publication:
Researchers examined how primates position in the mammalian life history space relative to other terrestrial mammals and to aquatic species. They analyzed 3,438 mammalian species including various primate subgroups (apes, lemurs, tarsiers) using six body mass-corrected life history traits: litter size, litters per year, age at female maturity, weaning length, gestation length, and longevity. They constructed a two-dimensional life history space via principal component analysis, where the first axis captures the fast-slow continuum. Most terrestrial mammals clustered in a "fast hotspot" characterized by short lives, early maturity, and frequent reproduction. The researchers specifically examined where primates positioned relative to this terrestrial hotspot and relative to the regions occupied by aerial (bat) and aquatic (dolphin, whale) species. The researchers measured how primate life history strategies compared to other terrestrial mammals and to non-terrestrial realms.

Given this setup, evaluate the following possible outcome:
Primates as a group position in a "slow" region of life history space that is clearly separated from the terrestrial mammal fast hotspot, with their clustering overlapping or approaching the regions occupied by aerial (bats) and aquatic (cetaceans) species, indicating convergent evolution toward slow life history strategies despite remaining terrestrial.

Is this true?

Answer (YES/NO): YES